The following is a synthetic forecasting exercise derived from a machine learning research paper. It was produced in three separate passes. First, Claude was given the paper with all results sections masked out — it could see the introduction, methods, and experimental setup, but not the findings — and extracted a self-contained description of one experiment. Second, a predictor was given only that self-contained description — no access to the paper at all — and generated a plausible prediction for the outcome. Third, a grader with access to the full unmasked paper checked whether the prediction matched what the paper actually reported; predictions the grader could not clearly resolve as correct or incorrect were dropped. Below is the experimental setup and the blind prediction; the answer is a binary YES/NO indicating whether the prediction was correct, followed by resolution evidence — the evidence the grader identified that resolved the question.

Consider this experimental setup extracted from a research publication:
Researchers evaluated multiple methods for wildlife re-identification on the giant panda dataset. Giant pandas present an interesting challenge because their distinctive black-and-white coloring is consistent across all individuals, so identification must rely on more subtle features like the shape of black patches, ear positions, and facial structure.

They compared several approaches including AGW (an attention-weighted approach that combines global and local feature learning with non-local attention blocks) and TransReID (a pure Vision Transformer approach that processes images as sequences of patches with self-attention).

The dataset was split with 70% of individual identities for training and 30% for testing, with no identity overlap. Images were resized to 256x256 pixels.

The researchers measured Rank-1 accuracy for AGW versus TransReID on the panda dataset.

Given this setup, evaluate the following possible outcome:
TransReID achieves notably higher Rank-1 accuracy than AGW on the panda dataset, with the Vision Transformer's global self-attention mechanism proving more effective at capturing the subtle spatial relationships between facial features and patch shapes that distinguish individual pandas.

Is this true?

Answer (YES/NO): NO